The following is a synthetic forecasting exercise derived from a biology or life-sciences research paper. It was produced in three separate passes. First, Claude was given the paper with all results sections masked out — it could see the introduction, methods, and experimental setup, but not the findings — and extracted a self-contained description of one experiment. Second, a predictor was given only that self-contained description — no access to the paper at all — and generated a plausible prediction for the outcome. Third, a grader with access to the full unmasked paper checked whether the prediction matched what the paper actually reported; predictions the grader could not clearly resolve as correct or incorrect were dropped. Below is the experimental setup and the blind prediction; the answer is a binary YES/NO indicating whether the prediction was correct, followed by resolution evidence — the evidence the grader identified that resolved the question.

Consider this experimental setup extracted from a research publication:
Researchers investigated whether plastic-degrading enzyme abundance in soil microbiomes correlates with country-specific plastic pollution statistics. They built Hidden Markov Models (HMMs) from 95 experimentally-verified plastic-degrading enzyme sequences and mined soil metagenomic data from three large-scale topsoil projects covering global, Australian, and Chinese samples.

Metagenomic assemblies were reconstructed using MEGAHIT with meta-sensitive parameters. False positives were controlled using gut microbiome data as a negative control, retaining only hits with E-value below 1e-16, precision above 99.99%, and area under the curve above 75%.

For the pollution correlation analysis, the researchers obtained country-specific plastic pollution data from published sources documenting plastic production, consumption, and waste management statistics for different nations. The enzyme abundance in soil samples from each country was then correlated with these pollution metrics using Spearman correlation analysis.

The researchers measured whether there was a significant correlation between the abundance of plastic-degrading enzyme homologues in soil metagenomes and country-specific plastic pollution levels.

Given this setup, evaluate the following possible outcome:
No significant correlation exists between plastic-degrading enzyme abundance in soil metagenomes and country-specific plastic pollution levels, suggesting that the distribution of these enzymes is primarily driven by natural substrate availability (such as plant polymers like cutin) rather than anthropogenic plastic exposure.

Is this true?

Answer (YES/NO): NO